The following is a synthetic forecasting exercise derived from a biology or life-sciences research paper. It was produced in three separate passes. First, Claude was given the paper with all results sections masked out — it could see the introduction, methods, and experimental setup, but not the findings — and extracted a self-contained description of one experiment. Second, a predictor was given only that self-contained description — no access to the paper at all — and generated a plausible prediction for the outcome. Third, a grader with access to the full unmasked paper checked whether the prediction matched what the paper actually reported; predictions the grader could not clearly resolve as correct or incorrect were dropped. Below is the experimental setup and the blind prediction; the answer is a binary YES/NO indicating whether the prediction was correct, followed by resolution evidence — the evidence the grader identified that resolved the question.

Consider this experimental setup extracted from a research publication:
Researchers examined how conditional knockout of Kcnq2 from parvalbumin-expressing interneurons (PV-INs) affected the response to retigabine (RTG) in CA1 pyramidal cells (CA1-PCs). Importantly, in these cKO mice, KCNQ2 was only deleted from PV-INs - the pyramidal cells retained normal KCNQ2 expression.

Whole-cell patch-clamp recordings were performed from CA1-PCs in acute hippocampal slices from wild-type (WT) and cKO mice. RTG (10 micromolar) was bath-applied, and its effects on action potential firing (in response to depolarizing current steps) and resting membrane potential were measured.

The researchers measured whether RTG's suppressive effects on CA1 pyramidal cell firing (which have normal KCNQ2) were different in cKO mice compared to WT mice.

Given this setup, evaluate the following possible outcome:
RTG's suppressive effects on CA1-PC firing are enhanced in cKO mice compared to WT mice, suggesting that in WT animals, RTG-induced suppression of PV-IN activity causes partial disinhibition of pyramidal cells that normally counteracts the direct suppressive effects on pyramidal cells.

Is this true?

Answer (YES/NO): NO